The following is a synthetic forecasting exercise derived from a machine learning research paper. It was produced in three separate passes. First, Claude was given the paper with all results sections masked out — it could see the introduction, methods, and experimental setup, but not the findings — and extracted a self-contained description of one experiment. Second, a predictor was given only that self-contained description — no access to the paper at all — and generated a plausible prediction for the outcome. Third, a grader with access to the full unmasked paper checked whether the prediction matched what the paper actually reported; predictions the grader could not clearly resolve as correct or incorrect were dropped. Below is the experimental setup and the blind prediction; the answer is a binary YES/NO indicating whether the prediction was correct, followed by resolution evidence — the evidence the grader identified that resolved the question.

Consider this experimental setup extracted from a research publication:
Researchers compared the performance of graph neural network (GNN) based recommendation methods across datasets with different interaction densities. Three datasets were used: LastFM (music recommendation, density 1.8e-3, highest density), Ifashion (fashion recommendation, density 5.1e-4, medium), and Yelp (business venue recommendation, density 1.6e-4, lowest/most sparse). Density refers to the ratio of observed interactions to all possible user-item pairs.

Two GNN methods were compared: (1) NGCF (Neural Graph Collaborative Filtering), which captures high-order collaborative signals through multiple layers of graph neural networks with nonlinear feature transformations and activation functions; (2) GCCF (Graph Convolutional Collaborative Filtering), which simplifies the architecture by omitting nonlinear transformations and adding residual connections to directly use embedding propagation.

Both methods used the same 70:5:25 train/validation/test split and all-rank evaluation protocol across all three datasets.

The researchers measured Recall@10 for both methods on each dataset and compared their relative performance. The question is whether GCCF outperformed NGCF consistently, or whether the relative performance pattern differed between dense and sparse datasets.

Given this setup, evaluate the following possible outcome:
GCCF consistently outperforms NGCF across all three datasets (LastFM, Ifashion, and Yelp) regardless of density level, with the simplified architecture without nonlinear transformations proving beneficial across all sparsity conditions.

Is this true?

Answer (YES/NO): NO